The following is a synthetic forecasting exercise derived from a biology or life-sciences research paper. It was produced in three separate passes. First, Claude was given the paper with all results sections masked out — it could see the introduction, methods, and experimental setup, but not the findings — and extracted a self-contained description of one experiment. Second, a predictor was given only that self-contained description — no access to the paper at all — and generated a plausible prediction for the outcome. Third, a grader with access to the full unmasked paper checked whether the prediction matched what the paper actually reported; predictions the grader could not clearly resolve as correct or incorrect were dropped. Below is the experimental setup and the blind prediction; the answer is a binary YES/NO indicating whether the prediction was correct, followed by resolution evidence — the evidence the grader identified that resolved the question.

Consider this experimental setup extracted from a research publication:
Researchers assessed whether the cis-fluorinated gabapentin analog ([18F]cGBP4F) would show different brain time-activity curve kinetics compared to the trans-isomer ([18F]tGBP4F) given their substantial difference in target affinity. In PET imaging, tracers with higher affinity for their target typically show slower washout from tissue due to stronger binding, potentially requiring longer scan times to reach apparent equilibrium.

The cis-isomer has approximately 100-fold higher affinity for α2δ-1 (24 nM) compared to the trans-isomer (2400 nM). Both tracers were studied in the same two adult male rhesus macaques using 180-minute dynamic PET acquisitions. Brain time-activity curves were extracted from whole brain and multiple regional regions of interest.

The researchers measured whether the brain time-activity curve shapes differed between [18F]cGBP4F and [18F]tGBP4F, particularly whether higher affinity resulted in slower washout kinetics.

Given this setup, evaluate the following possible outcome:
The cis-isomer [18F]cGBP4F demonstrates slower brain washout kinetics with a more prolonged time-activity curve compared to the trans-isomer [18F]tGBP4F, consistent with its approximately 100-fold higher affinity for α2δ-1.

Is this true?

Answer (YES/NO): NO